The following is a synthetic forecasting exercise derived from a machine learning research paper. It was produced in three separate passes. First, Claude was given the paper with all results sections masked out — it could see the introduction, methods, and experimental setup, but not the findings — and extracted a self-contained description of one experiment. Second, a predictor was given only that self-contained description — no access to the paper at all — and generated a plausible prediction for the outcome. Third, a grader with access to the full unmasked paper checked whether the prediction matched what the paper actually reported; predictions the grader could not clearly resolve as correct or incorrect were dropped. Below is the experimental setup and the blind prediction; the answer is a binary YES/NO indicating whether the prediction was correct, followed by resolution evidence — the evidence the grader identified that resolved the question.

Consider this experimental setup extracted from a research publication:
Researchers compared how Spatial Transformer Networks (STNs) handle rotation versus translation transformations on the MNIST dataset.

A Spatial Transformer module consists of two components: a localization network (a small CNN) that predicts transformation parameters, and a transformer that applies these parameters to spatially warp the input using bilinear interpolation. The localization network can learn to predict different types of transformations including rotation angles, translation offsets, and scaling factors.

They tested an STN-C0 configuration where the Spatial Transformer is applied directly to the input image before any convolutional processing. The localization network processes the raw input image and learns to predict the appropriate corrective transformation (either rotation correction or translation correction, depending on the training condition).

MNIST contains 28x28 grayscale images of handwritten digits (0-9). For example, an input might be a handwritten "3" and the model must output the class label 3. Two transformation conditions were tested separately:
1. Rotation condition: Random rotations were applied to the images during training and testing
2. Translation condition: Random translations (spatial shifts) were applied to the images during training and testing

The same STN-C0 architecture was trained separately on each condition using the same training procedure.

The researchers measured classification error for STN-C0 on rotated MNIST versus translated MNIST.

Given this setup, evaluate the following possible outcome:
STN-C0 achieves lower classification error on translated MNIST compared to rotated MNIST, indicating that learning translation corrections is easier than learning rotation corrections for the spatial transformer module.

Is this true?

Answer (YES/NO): NO